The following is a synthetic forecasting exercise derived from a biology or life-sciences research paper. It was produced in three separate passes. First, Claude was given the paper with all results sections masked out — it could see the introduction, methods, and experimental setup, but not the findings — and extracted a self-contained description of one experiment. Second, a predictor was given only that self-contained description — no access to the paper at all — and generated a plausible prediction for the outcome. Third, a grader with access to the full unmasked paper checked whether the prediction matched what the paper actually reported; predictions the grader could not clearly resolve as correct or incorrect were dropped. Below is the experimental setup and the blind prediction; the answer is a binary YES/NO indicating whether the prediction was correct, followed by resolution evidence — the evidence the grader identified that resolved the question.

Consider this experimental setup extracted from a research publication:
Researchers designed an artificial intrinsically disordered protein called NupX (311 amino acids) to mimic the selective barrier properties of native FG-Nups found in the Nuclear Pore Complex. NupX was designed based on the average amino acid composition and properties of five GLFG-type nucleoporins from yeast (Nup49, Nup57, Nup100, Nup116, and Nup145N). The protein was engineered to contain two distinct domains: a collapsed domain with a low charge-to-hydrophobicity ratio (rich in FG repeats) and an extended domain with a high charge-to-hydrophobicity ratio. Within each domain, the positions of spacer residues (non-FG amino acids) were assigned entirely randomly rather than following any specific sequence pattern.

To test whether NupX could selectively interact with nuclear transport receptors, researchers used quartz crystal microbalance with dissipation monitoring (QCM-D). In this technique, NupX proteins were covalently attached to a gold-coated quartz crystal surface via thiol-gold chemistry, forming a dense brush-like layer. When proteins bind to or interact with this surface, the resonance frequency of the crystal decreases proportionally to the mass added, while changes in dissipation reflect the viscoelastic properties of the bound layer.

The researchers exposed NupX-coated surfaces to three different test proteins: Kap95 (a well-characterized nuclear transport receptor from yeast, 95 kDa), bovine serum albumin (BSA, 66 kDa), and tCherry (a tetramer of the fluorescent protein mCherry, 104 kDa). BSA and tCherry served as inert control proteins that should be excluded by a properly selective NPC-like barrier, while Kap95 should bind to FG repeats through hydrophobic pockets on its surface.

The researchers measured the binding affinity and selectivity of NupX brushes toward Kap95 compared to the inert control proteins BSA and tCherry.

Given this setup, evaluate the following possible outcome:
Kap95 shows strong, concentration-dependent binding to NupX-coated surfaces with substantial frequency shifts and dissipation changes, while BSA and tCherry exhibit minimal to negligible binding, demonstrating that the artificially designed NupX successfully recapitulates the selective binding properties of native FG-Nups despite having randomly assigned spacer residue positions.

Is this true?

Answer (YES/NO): YES